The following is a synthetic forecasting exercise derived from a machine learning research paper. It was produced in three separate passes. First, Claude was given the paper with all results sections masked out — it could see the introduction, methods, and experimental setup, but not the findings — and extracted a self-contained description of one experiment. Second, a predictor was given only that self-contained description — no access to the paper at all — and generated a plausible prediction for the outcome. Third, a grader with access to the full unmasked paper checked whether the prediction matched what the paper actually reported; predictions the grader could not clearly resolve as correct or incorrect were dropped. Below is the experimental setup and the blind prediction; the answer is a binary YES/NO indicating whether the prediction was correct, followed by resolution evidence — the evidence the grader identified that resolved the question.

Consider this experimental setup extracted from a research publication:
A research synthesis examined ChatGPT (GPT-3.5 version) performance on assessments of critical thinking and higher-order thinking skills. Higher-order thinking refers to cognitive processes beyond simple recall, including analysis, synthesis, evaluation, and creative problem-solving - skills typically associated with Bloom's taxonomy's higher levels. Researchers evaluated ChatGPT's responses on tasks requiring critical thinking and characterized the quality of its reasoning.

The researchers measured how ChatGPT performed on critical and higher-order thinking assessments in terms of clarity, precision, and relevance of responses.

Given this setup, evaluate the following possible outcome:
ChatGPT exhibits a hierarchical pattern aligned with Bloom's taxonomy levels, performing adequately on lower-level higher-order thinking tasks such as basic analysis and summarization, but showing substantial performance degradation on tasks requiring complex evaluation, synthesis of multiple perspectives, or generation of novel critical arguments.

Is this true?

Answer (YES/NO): NO